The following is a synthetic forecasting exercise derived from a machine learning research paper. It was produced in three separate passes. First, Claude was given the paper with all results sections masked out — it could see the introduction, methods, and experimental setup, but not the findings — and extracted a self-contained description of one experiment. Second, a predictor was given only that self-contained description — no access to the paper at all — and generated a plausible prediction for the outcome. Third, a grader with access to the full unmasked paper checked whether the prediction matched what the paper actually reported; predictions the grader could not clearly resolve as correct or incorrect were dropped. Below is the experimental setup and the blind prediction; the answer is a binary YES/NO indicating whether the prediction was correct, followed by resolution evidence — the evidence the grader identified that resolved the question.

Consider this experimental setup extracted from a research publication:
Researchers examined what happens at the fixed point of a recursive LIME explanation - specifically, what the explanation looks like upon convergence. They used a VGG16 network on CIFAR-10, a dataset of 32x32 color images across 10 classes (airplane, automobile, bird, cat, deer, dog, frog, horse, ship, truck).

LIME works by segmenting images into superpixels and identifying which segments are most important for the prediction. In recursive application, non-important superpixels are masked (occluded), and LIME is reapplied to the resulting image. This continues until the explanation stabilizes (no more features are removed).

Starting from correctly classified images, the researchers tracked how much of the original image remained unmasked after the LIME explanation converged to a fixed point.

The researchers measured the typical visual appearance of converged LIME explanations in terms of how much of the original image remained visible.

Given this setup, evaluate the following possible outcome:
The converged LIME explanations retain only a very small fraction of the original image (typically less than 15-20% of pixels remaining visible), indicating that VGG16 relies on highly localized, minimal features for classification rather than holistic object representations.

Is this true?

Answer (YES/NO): NO